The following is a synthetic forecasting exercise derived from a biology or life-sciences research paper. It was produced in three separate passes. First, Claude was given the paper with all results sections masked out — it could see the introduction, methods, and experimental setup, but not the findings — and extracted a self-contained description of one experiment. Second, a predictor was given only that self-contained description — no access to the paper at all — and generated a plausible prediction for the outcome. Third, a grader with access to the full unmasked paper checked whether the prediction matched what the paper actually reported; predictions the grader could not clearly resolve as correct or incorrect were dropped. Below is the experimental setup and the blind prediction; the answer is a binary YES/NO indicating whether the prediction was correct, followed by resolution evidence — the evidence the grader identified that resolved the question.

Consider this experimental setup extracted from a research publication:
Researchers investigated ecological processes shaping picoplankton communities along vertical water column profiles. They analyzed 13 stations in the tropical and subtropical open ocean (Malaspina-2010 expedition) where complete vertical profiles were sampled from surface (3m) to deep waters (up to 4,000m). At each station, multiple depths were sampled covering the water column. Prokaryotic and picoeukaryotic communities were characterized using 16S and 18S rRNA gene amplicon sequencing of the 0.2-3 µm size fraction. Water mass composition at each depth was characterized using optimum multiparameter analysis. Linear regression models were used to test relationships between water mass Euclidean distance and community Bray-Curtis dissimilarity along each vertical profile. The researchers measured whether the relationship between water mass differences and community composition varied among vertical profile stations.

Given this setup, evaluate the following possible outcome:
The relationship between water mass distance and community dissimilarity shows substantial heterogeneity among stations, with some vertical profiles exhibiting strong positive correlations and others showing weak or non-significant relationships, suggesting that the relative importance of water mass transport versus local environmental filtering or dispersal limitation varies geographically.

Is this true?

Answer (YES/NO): YES